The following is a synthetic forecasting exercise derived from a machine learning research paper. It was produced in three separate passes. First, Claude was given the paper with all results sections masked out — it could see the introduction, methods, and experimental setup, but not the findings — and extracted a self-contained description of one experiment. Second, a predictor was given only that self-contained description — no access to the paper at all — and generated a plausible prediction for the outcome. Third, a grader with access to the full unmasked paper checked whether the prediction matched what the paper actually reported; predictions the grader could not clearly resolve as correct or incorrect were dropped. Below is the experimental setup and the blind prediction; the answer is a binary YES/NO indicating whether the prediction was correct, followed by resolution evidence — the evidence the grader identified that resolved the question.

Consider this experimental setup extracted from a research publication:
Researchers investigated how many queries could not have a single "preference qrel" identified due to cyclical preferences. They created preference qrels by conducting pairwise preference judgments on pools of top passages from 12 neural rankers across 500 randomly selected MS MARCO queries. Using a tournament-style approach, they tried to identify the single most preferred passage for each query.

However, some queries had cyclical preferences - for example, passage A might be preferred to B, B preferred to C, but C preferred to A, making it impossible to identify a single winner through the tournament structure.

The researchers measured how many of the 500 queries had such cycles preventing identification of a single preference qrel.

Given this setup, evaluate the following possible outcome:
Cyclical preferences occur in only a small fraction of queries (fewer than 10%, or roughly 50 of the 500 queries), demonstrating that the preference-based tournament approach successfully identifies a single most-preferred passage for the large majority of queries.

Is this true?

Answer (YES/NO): YES